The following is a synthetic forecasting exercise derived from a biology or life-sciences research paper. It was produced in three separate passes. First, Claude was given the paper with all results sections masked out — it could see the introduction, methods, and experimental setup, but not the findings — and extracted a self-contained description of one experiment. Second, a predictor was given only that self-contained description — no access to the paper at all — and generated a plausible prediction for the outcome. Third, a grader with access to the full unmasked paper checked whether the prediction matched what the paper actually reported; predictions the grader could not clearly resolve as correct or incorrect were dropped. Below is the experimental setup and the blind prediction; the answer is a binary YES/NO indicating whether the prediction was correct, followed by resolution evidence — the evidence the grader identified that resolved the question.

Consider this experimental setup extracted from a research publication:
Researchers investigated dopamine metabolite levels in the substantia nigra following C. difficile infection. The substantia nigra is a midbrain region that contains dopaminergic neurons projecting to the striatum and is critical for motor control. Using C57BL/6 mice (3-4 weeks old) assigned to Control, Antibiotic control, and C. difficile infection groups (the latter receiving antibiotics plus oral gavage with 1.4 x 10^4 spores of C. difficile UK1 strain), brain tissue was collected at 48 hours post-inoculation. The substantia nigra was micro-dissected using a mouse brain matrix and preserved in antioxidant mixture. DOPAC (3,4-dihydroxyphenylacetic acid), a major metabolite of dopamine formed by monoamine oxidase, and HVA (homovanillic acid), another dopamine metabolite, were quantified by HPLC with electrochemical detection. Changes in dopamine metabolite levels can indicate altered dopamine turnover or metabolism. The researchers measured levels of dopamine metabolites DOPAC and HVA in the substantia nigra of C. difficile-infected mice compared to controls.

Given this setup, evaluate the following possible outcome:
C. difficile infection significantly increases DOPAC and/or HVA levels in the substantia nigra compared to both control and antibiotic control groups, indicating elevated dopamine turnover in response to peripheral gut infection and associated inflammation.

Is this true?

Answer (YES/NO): NO